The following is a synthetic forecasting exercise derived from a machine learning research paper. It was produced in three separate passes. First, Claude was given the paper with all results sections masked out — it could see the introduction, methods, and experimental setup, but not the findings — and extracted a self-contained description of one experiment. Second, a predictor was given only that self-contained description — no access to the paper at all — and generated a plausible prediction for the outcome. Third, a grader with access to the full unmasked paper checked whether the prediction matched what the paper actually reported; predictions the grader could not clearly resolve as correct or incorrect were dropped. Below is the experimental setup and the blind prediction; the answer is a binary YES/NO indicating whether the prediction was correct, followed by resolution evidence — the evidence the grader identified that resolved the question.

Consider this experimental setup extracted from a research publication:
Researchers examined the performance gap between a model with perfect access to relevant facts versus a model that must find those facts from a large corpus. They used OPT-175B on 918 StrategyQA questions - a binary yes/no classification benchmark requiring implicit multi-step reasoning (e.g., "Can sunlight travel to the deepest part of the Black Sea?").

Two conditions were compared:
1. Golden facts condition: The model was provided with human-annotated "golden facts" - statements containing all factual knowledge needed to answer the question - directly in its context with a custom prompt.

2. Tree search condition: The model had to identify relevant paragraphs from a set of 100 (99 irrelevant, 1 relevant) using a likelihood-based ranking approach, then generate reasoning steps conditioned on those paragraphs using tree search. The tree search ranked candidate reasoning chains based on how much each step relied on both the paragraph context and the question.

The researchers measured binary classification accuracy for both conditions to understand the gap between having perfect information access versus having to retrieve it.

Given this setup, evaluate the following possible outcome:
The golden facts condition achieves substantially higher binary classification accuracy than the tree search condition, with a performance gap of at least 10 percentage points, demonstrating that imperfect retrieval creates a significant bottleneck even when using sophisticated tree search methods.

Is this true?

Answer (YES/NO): YES